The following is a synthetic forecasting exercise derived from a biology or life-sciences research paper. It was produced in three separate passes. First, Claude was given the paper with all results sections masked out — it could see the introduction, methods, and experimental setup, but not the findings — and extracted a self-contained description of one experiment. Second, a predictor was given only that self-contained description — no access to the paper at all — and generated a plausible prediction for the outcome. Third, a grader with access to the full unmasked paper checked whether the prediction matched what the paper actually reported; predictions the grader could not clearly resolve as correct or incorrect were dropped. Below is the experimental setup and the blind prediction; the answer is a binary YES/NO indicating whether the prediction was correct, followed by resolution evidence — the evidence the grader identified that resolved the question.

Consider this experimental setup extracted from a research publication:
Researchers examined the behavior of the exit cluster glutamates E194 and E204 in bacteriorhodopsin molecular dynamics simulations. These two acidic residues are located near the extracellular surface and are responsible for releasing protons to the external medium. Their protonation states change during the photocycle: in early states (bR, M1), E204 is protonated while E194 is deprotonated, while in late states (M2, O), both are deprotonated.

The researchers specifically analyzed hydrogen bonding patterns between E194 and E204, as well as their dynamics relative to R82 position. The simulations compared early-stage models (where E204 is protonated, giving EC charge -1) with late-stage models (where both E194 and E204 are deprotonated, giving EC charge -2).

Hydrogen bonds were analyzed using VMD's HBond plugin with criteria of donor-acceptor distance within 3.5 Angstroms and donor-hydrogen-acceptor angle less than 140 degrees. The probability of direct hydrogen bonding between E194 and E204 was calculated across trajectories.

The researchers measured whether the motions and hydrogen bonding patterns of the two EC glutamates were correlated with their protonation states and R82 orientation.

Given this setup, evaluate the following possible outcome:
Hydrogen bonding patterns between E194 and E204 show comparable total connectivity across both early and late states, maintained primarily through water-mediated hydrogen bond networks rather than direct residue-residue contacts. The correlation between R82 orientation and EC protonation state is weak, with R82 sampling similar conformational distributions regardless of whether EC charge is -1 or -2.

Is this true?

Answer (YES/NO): NO